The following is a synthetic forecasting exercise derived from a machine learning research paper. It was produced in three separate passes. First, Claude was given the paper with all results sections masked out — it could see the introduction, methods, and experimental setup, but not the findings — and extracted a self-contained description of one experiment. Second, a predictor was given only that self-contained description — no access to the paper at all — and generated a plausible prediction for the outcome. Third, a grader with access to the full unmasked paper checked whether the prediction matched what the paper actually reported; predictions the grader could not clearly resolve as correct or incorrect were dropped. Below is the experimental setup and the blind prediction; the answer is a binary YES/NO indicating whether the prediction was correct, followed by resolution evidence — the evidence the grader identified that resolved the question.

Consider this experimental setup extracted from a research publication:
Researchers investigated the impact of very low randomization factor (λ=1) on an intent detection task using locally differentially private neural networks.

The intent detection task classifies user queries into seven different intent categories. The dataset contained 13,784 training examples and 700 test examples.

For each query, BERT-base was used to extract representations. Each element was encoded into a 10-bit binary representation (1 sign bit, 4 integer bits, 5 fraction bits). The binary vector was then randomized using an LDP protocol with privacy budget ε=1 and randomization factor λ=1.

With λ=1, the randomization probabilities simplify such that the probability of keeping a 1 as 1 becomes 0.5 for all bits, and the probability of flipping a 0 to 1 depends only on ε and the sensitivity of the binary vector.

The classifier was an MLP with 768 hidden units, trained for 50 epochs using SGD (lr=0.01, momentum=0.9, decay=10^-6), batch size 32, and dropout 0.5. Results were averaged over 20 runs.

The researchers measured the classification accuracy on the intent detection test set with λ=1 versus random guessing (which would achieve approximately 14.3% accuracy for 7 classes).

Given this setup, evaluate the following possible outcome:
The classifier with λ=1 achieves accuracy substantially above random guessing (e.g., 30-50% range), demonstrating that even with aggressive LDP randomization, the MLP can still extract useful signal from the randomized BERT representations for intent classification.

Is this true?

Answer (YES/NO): NO